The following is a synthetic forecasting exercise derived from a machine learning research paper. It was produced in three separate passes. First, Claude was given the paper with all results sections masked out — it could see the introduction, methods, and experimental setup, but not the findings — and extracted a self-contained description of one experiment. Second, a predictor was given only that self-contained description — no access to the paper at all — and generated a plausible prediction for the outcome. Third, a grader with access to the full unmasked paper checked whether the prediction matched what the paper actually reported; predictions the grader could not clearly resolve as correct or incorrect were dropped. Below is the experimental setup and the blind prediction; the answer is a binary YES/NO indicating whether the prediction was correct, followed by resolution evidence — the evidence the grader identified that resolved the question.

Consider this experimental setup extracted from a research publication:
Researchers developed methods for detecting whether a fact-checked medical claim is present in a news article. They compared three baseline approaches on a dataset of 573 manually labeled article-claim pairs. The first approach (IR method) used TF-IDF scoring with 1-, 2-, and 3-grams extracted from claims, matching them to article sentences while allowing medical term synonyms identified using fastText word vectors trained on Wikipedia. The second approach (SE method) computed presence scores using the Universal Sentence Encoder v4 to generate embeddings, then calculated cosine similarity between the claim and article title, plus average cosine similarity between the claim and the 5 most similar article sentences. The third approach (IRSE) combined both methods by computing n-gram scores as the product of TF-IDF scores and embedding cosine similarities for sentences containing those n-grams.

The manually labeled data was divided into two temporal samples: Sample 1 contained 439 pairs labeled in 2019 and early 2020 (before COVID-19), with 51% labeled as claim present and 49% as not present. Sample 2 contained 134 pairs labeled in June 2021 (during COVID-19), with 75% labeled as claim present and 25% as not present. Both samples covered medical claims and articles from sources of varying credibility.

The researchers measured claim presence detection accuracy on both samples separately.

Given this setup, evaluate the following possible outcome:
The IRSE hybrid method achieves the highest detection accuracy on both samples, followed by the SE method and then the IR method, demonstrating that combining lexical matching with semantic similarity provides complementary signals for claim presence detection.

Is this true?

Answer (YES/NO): NO